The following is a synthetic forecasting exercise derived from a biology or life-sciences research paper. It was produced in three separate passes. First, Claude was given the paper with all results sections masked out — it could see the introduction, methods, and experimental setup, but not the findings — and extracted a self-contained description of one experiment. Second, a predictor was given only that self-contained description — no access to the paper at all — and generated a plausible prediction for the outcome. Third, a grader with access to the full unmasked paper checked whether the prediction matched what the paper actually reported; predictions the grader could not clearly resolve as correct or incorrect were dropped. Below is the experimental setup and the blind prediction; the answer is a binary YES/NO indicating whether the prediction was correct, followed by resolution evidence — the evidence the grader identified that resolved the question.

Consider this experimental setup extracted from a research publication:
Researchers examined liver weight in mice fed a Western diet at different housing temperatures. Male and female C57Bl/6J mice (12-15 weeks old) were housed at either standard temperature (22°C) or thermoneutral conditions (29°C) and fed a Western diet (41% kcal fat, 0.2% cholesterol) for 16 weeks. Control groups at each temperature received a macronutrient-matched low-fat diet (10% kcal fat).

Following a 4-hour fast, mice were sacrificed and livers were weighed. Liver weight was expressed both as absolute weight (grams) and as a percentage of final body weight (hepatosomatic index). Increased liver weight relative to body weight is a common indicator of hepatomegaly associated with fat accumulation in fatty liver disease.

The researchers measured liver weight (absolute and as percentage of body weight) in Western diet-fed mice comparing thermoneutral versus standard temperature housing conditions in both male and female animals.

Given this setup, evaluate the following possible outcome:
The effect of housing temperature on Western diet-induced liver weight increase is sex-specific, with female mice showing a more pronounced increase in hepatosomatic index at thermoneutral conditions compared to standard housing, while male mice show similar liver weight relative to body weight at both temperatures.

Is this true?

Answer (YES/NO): NO